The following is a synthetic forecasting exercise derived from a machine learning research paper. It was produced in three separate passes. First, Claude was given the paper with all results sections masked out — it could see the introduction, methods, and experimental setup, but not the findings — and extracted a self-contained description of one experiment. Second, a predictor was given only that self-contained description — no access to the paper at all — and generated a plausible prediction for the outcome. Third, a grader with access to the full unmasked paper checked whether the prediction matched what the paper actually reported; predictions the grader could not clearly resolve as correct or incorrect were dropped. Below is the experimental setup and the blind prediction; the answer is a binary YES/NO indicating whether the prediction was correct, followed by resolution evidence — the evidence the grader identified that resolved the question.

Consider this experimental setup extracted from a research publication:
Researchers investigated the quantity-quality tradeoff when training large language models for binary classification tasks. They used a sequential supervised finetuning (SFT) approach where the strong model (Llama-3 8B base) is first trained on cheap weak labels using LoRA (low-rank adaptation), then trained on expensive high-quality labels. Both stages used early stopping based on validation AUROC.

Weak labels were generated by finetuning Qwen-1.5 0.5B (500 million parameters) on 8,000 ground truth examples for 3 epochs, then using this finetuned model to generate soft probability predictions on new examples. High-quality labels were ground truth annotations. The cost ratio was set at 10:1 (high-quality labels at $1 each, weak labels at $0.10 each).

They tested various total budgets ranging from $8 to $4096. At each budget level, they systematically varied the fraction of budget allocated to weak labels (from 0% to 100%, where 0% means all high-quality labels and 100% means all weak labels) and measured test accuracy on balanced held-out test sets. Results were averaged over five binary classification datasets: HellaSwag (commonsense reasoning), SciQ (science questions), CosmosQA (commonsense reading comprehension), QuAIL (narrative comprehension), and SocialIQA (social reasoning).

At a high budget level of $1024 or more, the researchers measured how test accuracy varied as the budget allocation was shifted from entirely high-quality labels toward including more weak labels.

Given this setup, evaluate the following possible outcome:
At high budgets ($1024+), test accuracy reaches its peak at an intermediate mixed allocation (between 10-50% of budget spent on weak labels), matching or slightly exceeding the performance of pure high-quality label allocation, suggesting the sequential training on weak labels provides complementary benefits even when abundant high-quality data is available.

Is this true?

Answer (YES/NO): NO